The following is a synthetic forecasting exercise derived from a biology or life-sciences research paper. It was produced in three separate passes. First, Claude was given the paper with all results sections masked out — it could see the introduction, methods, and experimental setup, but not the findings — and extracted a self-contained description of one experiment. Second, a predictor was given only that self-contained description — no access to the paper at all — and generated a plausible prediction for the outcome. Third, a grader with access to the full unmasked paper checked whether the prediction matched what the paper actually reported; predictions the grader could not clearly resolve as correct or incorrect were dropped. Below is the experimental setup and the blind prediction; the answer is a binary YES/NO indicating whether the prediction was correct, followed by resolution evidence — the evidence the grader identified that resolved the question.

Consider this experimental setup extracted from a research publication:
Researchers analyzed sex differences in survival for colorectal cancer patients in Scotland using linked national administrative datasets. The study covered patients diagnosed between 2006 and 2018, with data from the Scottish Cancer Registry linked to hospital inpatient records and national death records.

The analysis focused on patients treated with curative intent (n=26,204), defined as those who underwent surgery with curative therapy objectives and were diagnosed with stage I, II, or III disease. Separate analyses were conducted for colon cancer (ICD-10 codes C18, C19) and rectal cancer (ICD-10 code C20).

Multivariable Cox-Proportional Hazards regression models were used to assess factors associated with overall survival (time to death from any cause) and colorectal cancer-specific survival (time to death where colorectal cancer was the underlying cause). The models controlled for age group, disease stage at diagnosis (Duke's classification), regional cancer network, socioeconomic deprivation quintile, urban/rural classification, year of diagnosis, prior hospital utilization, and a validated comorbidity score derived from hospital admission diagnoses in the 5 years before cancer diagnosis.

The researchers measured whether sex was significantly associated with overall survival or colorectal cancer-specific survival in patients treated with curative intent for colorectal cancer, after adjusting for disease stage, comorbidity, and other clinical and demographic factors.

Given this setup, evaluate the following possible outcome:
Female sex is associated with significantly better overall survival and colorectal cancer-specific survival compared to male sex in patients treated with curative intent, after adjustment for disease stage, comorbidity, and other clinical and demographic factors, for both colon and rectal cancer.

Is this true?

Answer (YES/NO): YES